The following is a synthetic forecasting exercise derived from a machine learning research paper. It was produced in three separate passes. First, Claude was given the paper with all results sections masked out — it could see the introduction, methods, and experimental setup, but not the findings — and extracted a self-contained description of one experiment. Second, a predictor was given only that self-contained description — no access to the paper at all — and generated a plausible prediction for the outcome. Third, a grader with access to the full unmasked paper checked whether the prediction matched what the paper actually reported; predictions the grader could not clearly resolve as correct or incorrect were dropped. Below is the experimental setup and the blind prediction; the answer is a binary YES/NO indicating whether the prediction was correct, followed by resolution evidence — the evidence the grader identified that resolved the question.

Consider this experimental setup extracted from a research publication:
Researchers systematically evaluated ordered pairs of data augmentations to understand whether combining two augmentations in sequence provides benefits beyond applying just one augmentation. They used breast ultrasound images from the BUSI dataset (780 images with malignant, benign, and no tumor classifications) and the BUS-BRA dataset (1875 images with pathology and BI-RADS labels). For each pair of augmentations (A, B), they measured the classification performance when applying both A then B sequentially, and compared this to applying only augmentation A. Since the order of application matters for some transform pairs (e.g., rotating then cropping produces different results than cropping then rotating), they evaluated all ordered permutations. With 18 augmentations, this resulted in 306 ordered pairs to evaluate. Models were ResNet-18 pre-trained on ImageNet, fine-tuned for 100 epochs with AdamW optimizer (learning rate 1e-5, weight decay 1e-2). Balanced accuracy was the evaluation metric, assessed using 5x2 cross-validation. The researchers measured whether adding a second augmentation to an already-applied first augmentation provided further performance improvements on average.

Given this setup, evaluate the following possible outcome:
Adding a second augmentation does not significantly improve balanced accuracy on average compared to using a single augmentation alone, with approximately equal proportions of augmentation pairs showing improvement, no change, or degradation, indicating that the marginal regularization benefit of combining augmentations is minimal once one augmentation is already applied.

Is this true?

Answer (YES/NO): NO